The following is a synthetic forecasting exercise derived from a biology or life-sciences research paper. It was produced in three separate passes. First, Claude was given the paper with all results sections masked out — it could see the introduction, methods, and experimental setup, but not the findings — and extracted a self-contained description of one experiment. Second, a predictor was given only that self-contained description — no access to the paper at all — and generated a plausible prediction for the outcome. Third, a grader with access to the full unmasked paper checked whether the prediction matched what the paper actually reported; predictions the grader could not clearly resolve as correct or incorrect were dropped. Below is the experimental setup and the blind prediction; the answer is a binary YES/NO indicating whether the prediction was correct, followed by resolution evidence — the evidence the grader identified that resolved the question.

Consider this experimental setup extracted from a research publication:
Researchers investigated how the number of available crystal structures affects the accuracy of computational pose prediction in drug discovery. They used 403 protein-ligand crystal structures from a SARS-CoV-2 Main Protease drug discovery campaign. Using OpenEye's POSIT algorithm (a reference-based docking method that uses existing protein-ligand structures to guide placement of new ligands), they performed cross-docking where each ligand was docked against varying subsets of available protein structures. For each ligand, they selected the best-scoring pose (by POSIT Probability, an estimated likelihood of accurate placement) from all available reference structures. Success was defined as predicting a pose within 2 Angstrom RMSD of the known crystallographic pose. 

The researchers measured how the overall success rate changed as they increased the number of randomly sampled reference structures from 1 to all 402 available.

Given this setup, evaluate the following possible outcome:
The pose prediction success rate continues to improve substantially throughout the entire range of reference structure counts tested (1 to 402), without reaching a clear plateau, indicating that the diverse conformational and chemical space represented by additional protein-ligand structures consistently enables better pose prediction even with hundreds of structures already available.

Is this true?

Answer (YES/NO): NO